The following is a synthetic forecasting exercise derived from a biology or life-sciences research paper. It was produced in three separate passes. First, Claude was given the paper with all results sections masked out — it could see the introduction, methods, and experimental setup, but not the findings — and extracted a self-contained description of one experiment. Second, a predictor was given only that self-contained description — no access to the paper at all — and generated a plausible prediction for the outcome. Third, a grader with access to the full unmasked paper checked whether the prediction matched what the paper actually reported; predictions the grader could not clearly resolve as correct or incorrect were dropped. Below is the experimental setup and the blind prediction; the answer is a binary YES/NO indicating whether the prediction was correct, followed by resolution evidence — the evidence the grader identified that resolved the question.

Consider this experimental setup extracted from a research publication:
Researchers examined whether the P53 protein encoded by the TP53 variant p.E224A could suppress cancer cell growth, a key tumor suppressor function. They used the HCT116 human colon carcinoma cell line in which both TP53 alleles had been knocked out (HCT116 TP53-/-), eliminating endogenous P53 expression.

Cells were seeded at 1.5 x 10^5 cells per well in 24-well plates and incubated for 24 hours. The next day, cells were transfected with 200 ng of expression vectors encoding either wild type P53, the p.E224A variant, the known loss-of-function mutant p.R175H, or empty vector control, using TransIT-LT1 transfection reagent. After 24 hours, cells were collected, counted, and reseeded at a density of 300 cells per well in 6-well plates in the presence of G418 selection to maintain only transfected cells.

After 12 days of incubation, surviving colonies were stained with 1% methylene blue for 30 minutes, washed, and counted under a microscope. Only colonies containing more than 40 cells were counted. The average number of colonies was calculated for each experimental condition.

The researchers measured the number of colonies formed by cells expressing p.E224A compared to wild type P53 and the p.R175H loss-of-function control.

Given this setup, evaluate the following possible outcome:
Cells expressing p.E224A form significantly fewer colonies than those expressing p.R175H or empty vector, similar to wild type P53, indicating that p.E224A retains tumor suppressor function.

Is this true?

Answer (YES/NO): YES